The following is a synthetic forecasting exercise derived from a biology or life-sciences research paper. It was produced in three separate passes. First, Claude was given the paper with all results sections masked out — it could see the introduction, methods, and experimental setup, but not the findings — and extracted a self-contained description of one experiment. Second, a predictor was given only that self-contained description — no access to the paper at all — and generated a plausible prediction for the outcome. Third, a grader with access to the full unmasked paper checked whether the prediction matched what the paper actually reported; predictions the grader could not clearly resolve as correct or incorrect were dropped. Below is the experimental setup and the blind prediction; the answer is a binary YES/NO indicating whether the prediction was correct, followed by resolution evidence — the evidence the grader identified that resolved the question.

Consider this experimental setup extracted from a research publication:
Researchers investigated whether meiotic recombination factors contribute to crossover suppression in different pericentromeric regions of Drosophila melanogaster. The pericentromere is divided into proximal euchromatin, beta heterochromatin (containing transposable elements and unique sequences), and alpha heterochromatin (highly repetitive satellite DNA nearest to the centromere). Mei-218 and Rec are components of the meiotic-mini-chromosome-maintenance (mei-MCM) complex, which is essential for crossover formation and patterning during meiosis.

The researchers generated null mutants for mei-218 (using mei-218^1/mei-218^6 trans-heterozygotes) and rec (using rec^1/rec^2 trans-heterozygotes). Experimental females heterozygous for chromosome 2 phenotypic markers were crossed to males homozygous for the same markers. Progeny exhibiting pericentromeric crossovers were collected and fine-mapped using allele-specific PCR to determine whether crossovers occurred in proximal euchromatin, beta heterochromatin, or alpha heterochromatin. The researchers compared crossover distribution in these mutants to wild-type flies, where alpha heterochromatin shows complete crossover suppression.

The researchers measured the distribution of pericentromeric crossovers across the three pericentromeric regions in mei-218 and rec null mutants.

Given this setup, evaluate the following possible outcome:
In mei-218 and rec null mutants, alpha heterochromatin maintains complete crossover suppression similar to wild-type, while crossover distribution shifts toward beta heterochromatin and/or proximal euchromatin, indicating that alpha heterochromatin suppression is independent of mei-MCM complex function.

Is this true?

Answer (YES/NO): NO